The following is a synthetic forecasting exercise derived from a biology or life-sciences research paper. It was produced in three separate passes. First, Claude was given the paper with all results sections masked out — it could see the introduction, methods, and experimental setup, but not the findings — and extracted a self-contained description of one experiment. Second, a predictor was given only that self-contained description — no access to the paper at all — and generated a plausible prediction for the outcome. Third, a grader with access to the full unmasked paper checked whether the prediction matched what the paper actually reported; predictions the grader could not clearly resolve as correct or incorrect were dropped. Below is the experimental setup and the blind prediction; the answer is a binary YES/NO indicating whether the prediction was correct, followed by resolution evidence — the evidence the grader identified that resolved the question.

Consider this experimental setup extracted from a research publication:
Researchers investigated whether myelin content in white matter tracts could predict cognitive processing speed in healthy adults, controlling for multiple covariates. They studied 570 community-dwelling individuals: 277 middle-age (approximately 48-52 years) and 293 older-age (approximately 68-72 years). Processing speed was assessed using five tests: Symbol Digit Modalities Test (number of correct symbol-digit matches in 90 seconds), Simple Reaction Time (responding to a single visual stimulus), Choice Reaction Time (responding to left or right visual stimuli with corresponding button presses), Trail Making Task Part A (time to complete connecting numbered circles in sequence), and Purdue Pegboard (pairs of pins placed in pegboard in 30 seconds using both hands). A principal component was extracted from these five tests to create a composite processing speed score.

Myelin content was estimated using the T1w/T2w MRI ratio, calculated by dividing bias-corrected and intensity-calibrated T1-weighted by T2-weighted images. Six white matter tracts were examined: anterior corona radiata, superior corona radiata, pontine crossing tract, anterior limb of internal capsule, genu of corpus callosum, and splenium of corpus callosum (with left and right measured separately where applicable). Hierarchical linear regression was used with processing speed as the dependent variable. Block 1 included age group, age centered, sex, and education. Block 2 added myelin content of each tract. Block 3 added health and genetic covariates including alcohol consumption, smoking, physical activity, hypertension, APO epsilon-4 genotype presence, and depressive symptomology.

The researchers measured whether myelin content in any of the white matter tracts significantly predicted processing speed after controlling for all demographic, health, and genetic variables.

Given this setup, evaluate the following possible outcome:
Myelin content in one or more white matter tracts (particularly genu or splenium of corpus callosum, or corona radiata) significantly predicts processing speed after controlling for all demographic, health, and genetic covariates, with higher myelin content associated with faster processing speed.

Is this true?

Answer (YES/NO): YES